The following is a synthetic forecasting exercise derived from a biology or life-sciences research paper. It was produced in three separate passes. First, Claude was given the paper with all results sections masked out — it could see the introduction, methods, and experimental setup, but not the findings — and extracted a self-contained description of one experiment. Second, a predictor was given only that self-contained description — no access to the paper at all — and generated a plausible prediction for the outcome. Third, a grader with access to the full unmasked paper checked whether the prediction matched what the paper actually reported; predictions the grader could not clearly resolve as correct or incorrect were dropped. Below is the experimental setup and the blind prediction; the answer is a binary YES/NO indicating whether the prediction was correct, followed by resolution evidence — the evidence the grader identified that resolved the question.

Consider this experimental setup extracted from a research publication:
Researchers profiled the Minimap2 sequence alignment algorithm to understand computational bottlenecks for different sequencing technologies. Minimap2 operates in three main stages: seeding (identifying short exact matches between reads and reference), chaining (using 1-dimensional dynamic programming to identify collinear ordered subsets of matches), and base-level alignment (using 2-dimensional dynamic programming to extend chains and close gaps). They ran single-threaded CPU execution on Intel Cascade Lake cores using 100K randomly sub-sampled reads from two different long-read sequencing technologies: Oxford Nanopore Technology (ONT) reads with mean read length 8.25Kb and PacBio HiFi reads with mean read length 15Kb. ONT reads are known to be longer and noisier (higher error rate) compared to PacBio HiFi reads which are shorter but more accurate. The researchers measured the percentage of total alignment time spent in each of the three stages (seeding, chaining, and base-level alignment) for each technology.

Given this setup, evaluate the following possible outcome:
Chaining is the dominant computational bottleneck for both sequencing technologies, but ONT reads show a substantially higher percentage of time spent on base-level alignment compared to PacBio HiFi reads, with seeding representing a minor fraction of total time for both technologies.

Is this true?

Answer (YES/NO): NO